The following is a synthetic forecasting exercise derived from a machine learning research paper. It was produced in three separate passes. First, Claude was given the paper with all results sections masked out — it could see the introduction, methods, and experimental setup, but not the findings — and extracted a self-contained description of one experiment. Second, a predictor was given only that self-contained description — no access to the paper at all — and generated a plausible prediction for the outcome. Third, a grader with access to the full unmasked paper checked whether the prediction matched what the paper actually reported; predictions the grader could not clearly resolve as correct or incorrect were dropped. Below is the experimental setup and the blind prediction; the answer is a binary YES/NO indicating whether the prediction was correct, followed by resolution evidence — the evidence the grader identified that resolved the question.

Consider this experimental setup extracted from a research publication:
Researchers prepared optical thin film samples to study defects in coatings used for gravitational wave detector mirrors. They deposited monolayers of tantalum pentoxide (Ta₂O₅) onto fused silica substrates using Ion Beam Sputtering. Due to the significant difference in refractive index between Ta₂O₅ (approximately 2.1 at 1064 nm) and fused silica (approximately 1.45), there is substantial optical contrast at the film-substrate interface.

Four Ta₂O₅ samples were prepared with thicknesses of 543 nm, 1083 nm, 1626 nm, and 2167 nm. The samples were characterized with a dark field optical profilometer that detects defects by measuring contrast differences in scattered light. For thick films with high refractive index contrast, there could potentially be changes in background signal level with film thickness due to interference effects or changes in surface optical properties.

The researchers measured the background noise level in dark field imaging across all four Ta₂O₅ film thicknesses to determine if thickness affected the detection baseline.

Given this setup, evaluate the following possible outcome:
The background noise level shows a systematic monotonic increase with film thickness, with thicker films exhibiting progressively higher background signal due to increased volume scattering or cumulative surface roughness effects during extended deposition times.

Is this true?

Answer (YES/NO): NO